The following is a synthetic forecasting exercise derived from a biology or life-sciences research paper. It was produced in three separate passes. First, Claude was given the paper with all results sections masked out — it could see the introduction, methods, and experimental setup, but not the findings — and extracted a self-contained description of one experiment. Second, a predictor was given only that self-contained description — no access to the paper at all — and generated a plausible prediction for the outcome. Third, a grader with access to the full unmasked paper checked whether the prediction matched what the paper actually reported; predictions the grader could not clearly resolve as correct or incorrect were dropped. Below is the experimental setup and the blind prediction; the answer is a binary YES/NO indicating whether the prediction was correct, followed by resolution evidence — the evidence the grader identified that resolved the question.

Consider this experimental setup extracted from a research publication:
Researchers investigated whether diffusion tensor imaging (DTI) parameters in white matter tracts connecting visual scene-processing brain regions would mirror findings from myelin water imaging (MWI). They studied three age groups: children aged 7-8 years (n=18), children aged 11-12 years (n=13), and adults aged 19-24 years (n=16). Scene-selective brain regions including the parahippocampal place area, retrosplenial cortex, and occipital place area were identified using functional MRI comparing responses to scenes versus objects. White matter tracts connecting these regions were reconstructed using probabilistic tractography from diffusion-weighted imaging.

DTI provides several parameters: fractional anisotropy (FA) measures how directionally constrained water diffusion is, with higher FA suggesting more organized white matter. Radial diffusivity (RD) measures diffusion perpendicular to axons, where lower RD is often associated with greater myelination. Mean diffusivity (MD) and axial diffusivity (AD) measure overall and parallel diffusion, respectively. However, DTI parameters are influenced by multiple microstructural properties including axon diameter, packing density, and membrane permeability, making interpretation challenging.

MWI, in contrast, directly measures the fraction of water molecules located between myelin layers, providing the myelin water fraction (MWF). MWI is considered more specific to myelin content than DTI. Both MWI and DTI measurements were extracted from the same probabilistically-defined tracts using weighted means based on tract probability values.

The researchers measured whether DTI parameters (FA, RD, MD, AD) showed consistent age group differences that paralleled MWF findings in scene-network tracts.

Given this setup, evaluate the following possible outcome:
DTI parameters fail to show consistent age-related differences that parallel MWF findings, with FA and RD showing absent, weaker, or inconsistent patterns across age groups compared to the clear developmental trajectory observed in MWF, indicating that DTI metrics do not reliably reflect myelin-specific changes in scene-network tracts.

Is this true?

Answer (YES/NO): YES